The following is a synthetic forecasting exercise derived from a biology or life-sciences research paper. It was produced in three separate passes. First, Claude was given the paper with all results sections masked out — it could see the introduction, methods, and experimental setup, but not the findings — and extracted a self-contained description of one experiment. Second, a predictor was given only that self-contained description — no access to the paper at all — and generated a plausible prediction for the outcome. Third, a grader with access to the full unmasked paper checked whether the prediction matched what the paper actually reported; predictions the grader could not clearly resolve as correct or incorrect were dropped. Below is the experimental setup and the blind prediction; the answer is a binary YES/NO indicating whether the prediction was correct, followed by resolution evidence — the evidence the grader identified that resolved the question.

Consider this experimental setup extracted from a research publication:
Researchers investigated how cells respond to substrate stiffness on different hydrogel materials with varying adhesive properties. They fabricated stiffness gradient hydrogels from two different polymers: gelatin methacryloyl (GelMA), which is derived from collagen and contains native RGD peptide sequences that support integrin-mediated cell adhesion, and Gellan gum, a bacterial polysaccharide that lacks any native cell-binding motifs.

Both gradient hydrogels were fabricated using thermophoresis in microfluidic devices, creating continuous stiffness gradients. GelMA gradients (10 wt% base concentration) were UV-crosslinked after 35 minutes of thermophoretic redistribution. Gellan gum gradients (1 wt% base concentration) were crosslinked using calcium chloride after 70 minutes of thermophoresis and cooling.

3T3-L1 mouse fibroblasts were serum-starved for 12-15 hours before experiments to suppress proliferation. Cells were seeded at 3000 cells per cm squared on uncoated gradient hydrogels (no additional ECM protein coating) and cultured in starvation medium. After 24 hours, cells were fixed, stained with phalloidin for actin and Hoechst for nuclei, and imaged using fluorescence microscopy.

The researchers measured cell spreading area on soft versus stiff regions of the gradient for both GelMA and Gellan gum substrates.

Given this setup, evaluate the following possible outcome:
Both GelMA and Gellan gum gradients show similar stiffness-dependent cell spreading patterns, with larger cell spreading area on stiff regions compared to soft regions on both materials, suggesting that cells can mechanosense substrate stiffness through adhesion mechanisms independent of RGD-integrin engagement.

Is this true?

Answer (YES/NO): NO